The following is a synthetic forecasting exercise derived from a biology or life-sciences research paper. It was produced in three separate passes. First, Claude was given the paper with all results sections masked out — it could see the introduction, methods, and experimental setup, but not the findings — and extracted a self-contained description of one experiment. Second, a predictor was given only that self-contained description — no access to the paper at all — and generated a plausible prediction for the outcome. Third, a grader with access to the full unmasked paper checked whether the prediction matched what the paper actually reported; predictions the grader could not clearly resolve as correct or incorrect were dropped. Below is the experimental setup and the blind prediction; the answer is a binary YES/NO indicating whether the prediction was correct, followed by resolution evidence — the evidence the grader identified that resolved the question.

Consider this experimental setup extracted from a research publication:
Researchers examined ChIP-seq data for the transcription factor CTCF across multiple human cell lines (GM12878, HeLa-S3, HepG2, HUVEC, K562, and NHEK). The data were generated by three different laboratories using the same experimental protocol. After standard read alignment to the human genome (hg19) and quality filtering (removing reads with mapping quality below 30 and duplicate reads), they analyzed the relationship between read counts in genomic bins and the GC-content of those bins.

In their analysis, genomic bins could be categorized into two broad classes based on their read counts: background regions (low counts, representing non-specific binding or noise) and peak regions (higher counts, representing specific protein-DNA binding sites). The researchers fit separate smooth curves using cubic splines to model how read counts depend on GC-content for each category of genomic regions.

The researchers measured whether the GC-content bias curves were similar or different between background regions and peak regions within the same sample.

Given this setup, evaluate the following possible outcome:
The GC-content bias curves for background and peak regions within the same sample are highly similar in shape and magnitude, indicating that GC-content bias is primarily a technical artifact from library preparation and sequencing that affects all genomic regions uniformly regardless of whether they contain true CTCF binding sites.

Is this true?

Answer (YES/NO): NO